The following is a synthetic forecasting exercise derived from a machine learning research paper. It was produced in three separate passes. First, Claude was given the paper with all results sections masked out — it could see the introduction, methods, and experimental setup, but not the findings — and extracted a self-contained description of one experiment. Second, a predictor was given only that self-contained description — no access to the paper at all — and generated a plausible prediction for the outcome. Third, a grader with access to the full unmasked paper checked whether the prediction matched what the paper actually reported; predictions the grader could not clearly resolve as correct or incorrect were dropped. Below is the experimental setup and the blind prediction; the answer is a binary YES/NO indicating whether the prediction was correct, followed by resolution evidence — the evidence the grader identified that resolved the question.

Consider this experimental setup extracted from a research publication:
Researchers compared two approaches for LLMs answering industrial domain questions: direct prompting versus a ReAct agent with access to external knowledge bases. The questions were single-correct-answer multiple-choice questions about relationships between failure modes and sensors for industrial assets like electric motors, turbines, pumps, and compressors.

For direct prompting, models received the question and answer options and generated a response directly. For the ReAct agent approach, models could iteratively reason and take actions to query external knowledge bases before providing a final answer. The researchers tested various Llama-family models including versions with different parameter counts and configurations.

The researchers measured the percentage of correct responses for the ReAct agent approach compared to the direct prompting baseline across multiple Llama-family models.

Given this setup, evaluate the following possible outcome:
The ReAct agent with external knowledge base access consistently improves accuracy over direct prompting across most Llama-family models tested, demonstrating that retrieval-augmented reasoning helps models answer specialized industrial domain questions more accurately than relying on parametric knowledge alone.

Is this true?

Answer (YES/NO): NO